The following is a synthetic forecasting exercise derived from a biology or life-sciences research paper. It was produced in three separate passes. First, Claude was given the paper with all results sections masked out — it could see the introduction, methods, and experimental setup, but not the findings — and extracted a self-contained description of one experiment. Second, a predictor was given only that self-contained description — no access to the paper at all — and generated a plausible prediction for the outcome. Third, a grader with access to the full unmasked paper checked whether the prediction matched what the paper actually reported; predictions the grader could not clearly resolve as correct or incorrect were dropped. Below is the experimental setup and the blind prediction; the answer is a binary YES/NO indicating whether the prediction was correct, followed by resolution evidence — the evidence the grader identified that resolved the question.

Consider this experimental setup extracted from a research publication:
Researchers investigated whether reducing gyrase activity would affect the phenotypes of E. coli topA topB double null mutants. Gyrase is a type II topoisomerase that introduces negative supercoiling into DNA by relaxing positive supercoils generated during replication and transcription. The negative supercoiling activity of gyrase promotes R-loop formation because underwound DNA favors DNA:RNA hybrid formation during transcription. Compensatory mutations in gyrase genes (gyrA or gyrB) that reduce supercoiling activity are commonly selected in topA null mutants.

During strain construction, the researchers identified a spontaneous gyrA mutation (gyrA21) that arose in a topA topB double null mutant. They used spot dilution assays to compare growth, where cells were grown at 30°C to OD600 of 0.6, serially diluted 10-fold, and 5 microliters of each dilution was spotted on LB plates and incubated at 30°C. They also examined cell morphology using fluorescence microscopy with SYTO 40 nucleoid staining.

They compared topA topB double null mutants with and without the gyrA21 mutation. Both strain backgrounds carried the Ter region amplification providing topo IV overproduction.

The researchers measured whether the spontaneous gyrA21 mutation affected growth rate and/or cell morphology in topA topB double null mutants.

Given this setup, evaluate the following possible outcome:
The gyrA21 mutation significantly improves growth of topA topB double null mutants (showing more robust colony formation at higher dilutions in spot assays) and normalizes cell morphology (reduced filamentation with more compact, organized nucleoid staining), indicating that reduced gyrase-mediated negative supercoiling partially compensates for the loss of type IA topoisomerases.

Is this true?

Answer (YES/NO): NO